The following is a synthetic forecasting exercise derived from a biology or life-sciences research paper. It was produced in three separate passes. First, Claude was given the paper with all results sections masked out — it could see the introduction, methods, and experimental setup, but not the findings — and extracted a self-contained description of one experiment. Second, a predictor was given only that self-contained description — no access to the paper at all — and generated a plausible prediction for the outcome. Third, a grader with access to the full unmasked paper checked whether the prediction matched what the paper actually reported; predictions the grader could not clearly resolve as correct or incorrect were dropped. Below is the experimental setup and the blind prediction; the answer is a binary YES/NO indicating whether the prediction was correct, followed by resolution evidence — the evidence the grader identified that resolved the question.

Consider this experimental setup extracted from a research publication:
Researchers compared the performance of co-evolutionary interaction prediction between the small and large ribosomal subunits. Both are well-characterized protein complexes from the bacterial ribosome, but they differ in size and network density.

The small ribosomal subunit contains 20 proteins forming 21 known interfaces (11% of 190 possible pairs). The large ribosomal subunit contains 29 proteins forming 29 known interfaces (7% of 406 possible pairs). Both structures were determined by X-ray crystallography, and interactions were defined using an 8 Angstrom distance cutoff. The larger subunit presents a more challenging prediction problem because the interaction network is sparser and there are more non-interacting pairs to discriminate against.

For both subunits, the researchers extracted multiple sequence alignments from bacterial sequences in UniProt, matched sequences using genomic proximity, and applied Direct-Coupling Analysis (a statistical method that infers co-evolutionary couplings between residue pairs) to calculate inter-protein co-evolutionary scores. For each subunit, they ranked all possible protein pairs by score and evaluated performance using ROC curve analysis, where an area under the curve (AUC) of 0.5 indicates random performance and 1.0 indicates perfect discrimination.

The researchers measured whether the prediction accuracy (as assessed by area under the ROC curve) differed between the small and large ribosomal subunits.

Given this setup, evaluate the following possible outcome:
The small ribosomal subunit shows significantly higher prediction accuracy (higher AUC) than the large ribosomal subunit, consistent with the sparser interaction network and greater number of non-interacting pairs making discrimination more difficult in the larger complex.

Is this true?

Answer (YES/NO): NO